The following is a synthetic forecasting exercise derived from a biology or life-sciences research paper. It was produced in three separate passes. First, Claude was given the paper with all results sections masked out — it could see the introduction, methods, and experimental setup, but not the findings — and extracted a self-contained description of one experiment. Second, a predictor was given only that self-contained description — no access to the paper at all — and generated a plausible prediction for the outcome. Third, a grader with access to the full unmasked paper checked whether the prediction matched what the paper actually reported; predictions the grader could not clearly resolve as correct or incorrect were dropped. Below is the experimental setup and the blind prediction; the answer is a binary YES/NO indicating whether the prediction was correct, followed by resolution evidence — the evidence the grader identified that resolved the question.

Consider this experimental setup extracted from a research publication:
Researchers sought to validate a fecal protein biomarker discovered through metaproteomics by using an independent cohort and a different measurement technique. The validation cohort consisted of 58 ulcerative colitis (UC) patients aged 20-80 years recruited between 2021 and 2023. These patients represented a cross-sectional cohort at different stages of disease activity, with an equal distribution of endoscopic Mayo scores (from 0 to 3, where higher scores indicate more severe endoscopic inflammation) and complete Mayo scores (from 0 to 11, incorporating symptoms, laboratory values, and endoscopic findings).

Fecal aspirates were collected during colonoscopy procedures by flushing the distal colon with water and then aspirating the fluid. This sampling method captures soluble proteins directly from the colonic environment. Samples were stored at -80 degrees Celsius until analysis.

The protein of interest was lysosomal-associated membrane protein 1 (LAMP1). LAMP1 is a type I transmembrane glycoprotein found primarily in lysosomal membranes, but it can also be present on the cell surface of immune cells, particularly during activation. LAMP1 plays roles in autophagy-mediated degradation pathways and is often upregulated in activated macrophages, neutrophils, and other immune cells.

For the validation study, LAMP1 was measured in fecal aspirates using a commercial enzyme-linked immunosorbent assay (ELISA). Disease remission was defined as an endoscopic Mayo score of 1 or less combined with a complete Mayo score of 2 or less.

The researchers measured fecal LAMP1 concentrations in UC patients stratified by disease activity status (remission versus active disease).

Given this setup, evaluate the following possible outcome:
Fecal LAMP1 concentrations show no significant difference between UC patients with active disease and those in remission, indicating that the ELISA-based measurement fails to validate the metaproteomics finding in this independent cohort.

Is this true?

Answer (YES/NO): NO